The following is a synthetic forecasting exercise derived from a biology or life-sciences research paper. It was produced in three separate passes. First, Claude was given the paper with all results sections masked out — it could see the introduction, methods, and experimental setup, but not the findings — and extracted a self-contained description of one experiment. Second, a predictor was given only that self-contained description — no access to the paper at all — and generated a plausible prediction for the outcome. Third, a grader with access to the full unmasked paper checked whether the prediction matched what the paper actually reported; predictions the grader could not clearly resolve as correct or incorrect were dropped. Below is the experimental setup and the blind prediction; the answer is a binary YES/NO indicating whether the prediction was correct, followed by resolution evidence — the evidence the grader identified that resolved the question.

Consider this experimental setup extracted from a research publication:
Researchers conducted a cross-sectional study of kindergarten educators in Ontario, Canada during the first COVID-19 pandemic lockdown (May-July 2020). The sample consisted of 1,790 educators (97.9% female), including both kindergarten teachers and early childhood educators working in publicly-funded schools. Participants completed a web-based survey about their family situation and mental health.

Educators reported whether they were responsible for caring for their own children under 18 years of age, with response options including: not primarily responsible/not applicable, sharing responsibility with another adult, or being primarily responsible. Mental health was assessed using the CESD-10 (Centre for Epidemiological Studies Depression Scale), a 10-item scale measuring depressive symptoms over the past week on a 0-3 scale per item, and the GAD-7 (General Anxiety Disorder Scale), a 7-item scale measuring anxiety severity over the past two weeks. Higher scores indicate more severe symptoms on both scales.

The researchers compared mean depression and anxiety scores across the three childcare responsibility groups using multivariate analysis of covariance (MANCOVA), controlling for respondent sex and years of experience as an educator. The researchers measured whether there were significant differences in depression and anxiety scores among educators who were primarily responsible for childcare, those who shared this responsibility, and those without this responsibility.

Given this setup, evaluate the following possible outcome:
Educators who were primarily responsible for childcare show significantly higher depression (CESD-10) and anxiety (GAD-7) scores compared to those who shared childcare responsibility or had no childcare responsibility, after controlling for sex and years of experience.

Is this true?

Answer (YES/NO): NO